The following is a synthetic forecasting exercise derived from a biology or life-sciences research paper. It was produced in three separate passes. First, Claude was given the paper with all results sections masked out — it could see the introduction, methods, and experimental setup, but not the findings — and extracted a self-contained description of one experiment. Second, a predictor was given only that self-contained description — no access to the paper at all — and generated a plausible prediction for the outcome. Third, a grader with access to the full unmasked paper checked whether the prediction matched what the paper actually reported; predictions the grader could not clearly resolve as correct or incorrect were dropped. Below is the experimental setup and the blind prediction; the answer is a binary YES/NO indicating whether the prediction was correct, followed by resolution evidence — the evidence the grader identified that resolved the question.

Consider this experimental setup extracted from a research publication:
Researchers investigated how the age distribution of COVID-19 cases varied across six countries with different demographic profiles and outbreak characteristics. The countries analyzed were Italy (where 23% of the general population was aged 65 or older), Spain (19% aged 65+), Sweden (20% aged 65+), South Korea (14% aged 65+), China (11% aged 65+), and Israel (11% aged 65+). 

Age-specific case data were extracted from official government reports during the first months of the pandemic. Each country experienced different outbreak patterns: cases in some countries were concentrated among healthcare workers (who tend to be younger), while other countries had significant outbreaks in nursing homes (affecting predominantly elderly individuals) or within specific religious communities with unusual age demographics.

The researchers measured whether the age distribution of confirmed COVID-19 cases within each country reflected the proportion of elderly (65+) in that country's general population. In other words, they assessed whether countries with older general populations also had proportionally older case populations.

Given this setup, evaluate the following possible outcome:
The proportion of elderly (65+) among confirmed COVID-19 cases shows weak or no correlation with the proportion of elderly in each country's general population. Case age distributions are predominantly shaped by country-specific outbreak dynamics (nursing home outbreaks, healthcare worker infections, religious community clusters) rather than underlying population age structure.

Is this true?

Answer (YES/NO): YES